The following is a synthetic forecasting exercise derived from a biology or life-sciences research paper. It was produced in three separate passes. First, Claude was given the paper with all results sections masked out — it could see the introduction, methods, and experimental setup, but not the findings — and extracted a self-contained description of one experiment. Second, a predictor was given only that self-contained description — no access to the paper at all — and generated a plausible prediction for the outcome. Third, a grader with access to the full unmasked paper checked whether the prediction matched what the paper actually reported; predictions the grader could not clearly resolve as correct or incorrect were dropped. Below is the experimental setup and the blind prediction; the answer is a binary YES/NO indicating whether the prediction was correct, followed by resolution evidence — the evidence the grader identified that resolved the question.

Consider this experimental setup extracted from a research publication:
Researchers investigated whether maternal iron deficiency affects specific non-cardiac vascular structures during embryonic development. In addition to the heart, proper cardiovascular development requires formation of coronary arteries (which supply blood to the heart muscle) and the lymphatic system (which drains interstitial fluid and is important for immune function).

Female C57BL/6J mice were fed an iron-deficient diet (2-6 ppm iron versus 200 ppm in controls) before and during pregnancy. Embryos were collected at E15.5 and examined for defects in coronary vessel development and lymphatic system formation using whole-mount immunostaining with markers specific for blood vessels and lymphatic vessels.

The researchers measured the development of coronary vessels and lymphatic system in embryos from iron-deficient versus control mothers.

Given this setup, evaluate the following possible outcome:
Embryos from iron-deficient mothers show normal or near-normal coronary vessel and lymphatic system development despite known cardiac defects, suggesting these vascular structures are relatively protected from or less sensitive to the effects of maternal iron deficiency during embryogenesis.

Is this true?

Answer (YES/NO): NO